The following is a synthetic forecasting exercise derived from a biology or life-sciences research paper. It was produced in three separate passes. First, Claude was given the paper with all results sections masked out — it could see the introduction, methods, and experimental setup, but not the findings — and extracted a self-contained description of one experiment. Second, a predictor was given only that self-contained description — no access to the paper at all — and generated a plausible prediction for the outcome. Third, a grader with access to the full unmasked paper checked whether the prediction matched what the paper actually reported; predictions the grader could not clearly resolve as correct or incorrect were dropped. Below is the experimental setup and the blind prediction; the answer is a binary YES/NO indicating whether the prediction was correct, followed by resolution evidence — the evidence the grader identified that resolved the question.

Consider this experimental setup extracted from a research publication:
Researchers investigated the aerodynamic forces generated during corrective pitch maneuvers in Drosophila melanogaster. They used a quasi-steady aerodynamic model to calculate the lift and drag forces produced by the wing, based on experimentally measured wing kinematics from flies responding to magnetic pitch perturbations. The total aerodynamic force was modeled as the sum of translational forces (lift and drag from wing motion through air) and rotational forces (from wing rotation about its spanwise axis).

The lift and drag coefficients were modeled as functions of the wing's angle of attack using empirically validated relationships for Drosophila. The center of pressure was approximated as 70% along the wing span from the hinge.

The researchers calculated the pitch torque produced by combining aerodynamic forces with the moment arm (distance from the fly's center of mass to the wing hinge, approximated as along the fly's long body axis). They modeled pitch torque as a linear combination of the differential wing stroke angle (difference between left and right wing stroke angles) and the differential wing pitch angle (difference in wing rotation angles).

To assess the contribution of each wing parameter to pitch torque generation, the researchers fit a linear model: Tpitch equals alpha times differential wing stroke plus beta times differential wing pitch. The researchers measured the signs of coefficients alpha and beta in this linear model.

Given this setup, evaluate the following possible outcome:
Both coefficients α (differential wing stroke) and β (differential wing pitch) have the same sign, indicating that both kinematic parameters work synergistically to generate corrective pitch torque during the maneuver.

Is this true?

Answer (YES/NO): NO